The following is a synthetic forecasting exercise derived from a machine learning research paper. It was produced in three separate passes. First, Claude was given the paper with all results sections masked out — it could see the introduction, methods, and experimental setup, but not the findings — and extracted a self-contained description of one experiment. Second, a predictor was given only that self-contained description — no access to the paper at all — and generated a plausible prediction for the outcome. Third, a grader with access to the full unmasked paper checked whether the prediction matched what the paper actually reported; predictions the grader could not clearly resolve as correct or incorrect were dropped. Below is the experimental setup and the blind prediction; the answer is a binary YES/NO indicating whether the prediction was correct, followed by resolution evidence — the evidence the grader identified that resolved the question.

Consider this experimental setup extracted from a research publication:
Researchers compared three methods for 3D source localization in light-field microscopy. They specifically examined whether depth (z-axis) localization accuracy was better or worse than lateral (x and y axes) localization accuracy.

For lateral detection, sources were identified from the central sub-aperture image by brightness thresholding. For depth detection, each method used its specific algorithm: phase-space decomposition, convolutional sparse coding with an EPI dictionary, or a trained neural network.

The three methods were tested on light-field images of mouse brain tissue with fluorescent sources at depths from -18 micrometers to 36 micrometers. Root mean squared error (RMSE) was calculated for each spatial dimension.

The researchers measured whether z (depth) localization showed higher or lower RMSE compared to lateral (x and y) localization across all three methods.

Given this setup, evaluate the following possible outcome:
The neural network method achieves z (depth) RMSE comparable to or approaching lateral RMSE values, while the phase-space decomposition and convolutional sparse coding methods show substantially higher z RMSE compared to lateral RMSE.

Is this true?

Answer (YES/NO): NO